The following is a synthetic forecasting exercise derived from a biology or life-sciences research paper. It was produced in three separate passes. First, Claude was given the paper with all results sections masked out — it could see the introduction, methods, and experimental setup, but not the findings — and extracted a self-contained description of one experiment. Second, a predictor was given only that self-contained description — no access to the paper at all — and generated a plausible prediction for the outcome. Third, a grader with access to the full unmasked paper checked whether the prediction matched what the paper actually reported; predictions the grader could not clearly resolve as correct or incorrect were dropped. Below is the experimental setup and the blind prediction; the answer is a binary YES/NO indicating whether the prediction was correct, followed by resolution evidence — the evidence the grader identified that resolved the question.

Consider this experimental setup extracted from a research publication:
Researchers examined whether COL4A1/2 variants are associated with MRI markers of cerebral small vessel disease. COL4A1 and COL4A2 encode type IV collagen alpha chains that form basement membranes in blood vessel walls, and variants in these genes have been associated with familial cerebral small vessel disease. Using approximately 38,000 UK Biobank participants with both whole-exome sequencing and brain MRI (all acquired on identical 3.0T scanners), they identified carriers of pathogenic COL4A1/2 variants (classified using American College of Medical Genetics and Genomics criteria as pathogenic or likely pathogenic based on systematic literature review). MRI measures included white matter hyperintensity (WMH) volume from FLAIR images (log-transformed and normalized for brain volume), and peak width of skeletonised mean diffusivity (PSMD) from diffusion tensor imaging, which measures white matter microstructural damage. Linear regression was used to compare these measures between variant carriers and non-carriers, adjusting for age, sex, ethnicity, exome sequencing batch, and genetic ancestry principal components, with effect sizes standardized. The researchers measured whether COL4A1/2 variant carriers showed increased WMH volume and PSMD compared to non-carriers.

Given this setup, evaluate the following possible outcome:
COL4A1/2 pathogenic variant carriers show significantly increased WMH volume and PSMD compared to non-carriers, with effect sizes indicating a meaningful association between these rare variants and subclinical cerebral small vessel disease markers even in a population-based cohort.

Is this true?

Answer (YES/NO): NO